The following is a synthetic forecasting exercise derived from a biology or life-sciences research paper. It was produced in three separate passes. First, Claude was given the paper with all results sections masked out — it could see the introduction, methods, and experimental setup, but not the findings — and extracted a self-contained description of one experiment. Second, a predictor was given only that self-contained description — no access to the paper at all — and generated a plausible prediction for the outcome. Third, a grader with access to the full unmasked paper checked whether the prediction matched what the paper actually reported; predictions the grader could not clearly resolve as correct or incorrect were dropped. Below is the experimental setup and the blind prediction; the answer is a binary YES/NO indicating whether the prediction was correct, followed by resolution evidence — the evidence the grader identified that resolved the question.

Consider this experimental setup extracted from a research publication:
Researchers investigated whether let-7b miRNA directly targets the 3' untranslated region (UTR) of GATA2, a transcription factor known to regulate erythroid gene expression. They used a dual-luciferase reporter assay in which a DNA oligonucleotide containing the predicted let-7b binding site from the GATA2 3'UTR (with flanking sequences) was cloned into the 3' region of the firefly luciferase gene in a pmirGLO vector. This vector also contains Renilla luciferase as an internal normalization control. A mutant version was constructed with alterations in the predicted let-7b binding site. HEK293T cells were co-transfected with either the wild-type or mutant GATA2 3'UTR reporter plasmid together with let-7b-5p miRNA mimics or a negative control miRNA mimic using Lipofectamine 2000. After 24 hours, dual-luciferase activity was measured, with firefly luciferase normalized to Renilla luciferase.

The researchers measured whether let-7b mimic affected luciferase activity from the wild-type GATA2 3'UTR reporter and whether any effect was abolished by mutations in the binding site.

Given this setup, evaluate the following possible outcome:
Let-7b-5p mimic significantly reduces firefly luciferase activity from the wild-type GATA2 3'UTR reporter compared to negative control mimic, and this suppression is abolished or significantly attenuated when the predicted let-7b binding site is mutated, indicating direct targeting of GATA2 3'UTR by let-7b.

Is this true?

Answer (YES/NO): YES